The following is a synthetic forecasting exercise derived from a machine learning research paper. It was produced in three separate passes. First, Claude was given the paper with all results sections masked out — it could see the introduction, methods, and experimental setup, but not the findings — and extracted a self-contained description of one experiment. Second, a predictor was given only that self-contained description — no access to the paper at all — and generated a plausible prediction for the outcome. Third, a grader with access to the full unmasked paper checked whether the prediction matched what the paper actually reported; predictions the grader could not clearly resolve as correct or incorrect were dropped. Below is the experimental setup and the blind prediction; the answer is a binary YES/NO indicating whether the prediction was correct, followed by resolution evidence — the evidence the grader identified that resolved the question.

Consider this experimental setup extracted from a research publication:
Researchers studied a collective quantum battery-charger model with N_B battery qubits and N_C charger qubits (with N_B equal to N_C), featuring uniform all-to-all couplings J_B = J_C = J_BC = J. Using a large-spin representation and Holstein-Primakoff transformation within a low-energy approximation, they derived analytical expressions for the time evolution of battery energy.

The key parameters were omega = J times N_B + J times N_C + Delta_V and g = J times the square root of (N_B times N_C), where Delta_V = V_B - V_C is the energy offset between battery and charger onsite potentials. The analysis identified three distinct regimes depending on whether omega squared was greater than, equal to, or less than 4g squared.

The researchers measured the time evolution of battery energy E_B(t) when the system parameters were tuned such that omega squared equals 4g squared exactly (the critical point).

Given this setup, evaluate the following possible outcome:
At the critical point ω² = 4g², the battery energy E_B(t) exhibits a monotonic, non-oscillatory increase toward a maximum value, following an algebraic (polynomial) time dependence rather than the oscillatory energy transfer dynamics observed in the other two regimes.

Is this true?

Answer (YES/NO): NO